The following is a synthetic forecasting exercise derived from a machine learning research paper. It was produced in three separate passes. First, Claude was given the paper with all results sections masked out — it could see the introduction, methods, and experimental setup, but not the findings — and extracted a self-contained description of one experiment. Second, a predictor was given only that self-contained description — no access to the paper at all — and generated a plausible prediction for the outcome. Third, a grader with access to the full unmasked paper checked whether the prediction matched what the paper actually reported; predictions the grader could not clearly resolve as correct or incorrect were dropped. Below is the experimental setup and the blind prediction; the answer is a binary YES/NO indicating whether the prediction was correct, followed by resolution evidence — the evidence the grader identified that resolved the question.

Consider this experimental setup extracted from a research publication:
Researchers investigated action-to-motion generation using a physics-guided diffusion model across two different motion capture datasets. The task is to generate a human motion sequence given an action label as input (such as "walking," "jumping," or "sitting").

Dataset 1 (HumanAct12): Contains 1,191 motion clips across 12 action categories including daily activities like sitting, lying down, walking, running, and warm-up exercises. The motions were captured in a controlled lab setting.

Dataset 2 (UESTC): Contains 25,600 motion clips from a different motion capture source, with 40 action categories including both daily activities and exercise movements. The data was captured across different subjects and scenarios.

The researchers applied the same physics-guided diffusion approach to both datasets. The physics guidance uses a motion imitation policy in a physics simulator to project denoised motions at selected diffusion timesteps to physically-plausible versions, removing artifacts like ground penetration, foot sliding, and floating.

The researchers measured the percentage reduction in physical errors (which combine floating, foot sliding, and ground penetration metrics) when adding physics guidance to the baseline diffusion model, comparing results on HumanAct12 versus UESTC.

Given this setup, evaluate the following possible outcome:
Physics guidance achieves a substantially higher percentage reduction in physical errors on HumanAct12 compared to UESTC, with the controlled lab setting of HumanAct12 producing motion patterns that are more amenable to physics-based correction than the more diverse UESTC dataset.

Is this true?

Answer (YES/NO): NO